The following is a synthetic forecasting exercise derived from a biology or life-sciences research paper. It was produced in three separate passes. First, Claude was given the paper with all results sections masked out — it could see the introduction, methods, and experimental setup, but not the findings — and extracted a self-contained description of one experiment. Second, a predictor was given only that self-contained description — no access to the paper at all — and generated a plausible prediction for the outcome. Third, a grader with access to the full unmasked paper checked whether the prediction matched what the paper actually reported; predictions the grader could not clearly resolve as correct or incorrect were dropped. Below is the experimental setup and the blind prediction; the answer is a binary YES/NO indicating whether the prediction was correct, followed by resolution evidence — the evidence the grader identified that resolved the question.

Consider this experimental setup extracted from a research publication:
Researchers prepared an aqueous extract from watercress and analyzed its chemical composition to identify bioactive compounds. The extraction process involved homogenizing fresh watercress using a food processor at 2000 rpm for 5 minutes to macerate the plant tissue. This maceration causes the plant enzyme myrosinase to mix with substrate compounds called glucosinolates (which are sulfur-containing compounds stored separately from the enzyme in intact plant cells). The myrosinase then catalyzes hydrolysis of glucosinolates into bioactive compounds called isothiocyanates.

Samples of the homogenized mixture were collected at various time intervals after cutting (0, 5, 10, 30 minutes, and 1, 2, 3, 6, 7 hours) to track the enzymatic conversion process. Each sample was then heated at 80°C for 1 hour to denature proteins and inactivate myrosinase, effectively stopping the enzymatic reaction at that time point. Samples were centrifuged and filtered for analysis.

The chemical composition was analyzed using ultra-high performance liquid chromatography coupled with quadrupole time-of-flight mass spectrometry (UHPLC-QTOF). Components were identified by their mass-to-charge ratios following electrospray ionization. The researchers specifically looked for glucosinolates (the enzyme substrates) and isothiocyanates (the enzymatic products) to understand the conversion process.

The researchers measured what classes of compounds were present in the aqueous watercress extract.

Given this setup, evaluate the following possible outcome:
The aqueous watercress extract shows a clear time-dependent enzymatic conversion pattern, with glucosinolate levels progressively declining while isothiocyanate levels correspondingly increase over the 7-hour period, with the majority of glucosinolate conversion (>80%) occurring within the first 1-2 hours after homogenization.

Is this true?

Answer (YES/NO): NO